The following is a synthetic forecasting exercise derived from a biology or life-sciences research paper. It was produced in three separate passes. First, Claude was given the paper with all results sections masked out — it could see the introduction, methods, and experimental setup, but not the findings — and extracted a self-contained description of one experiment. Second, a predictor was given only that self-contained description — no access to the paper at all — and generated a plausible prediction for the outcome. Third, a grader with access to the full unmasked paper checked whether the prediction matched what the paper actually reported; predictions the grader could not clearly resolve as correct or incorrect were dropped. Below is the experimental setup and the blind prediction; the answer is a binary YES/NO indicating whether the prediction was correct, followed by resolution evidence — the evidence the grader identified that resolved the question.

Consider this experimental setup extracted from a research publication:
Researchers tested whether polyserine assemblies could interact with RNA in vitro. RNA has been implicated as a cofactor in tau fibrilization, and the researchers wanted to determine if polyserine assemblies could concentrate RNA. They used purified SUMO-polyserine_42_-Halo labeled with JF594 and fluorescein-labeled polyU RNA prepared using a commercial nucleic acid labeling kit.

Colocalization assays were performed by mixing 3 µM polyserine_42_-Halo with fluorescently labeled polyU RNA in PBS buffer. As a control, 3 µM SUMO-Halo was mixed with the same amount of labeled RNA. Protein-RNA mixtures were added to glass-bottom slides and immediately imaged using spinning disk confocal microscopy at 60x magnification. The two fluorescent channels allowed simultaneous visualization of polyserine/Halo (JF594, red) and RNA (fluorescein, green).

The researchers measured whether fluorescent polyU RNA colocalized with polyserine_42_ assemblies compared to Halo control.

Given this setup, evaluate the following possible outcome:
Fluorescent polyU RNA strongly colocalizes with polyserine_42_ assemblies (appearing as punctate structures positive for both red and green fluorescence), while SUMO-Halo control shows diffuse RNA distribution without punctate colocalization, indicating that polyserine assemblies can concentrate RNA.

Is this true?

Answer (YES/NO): NO